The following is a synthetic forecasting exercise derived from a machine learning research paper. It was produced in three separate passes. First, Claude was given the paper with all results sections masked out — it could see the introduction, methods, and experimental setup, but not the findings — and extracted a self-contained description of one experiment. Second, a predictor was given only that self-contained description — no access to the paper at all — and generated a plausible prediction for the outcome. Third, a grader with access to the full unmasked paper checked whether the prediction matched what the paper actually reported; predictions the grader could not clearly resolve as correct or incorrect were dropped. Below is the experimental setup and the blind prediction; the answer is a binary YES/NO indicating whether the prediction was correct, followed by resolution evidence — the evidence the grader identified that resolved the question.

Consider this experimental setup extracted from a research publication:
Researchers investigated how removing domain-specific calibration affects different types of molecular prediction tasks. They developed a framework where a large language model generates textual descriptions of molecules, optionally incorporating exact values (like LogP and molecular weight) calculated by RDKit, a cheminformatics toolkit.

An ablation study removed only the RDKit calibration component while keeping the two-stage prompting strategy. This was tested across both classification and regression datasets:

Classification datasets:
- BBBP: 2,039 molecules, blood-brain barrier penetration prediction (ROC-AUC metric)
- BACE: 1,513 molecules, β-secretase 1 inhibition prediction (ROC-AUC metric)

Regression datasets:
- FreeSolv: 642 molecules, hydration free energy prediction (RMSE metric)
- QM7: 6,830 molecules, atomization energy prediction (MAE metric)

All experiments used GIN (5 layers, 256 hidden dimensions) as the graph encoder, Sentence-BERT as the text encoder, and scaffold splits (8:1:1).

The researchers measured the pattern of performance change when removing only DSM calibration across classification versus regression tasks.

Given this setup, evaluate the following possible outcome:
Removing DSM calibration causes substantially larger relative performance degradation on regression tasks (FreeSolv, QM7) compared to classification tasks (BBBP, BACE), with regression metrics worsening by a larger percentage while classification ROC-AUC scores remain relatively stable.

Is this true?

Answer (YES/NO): YES